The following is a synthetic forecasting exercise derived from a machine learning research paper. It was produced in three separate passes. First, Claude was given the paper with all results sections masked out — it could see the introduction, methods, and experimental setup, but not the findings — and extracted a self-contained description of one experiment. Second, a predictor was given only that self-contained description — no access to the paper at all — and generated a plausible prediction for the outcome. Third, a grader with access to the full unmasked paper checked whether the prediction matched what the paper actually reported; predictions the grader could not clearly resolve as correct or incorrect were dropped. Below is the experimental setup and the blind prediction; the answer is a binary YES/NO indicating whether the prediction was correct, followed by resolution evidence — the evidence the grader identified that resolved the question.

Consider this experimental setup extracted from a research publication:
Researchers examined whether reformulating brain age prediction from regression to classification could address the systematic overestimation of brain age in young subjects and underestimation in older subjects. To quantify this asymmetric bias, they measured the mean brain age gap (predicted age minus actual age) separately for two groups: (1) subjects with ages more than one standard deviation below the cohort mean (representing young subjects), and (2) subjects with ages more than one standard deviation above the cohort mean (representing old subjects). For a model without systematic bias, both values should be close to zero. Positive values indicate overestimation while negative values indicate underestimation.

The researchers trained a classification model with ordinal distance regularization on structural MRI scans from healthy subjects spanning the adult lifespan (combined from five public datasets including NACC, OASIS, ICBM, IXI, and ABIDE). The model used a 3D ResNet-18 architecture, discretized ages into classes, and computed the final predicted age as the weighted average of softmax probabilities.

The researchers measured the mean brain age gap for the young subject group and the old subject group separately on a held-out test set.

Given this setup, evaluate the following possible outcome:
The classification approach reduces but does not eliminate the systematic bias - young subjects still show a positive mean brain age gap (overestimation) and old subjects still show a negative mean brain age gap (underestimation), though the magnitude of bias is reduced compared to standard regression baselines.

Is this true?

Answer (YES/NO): YES